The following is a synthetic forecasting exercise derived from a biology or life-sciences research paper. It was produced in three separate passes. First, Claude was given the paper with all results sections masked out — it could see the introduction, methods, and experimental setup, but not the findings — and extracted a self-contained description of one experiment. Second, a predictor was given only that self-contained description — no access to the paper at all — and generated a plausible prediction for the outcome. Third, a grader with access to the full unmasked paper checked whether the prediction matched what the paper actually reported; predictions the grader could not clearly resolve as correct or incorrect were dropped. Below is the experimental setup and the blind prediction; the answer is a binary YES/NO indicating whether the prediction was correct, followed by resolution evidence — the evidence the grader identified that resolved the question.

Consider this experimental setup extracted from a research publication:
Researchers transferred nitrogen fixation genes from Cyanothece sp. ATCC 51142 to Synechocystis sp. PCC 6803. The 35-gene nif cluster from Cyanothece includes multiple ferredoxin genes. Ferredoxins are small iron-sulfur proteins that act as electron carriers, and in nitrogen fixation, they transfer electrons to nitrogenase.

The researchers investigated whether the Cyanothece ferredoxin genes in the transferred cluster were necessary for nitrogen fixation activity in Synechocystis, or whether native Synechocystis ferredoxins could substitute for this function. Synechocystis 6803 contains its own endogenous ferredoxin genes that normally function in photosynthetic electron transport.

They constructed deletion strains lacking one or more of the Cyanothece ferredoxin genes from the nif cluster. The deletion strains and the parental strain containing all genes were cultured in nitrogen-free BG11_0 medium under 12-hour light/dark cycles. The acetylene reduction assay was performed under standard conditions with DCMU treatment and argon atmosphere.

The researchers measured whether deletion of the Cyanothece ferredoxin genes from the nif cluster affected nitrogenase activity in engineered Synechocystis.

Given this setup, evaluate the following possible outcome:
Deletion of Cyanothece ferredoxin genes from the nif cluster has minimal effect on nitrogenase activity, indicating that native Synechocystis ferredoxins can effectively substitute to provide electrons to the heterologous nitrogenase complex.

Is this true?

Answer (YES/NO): NO